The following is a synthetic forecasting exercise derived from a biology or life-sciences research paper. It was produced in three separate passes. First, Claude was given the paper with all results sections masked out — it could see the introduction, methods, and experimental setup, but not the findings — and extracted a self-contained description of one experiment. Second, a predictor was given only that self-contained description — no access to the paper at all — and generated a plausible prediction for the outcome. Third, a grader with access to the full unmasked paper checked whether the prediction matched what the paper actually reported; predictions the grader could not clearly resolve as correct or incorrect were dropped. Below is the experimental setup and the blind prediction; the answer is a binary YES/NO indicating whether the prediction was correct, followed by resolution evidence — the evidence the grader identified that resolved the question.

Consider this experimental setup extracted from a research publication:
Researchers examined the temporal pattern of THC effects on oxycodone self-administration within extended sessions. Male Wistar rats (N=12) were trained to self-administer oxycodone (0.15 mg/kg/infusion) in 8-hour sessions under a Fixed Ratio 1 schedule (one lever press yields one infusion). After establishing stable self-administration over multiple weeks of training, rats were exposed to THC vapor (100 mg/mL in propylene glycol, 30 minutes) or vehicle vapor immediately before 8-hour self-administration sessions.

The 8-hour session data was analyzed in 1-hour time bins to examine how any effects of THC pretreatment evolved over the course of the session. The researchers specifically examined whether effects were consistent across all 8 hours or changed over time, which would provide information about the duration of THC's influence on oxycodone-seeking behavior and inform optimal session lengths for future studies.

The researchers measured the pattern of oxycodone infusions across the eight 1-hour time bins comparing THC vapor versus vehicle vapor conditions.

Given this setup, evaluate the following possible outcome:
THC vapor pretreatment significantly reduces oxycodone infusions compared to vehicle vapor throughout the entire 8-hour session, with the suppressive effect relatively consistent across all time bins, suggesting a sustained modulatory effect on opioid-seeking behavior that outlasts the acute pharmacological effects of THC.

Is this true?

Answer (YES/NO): NO